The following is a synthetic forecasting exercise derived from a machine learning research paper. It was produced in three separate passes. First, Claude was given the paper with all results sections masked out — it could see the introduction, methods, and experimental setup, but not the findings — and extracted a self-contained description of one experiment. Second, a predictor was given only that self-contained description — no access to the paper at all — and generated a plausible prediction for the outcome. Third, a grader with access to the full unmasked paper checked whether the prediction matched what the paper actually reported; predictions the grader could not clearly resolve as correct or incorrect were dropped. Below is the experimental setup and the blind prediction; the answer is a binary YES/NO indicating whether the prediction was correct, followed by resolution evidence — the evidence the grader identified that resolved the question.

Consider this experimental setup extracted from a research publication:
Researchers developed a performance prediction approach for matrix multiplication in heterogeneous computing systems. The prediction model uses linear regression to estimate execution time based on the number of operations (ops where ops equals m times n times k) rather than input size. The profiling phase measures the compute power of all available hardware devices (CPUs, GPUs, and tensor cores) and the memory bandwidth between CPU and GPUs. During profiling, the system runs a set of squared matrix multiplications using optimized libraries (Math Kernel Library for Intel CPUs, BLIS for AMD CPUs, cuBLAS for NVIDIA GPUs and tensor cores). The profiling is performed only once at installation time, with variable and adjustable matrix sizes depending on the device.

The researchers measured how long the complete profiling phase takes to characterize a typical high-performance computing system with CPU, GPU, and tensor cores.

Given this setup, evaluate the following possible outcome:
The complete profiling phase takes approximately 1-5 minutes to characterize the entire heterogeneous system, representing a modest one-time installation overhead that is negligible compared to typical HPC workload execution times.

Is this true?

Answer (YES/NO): NO